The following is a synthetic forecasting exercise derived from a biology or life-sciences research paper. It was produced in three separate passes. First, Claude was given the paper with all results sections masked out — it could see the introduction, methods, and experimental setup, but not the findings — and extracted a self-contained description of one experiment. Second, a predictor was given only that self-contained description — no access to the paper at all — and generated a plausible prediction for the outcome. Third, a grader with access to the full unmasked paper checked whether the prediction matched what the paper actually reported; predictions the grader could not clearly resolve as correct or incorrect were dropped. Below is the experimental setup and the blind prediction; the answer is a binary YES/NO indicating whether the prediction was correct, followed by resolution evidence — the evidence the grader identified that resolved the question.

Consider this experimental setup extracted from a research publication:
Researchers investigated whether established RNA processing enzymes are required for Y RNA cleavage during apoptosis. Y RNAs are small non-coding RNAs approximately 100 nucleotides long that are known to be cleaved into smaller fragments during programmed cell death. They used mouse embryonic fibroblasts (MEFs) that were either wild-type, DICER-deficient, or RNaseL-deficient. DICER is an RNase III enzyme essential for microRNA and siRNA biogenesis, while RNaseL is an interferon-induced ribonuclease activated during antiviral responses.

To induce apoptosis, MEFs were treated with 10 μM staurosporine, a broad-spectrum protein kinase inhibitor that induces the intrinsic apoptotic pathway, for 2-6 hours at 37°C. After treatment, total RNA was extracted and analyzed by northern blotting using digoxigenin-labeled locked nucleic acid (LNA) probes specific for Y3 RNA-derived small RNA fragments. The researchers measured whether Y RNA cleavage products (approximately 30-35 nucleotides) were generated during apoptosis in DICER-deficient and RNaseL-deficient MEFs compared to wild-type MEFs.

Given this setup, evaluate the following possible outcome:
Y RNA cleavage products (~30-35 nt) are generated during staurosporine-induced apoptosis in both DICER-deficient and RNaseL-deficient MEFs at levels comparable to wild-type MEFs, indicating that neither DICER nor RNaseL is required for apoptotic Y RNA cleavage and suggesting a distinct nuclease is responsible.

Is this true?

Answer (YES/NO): YES